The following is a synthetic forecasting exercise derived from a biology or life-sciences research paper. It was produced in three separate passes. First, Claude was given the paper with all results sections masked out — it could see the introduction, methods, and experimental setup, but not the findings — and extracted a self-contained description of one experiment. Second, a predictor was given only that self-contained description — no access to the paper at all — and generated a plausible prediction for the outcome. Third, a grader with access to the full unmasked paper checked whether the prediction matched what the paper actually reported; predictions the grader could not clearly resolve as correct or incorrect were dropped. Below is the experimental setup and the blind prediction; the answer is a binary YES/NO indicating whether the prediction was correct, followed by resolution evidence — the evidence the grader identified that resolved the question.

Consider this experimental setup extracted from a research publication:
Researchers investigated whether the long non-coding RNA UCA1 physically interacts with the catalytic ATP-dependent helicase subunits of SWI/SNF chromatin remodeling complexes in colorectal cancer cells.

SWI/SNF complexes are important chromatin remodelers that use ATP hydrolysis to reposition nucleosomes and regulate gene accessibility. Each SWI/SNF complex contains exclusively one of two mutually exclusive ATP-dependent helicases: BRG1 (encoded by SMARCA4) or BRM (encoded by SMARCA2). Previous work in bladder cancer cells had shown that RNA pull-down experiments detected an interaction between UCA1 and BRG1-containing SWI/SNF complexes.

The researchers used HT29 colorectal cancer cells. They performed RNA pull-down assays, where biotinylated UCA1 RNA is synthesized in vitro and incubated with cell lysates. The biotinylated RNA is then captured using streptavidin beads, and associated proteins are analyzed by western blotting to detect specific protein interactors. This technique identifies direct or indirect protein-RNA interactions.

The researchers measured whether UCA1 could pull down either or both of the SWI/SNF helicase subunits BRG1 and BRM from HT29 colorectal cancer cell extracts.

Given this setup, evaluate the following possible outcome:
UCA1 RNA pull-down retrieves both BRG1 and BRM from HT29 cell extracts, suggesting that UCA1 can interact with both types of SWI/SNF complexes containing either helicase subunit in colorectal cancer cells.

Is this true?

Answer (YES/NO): YES